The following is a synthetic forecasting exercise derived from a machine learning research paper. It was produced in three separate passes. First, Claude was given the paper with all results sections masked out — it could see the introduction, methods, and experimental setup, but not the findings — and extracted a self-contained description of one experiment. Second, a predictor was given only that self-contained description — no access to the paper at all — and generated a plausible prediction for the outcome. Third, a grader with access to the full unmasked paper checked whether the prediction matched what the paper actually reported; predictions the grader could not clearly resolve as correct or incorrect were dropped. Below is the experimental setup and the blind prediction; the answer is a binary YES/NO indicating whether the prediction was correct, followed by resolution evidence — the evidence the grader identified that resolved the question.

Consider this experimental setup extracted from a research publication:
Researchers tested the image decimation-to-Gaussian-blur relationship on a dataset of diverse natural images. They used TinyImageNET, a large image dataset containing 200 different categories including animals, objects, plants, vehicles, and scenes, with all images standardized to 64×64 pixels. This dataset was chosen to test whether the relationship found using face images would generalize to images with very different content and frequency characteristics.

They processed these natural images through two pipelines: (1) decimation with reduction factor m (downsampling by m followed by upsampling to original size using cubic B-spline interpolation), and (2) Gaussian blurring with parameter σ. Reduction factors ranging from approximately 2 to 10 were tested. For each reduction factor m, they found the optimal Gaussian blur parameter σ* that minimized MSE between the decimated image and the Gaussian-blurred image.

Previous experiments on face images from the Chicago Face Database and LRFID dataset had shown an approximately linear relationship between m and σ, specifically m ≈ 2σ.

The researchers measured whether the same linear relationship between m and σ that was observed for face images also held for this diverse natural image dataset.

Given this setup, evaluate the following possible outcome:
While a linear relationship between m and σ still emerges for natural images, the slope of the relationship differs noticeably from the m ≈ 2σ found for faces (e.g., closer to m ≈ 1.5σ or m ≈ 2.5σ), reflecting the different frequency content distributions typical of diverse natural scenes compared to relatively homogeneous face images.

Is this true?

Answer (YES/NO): NO